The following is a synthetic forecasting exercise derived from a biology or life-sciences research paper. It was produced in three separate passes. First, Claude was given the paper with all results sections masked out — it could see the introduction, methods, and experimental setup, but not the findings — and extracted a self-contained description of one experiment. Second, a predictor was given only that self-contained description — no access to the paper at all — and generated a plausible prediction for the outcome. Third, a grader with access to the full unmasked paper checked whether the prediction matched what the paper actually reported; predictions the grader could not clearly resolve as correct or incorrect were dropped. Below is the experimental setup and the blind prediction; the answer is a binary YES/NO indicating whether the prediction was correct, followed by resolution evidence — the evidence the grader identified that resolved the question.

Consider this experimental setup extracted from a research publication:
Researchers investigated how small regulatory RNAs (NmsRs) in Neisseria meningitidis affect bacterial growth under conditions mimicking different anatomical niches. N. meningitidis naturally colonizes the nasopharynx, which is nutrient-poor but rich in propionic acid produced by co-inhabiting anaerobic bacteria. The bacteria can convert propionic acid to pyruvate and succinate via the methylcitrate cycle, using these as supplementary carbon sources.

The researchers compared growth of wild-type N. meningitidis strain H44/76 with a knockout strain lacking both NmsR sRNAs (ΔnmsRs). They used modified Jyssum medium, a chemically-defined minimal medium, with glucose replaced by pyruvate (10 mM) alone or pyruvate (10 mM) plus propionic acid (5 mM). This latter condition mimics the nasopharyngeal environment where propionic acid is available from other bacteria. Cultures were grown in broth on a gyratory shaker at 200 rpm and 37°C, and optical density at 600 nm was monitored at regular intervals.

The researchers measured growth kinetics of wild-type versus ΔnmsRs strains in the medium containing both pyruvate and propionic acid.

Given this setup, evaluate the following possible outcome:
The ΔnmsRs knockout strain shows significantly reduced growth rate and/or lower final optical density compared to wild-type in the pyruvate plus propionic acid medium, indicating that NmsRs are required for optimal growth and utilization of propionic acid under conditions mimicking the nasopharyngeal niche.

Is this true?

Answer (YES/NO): NO